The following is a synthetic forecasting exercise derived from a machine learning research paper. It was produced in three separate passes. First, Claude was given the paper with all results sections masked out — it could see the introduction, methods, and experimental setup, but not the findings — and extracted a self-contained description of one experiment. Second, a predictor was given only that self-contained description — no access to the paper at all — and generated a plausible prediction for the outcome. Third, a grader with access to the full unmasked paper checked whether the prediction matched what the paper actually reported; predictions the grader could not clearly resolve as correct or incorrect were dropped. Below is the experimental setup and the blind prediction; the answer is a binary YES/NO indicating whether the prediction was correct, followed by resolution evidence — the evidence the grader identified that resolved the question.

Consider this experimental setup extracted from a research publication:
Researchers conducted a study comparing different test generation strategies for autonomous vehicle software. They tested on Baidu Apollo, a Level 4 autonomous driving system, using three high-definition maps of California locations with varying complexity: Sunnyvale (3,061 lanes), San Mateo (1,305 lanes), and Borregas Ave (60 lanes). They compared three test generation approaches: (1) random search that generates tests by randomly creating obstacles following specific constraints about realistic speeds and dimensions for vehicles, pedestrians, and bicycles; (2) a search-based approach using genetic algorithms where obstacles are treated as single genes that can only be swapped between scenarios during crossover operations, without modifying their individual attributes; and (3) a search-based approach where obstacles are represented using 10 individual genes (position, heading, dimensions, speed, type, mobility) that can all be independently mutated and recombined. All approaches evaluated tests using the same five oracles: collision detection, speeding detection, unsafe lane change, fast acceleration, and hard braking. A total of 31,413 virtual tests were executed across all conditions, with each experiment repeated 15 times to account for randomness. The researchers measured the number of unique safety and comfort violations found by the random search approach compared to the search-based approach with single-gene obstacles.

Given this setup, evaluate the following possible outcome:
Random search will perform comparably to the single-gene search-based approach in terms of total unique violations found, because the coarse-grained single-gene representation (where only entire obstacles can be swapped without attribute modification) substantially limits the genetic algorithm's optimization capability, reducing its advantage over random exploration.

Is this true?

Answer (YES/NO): YES